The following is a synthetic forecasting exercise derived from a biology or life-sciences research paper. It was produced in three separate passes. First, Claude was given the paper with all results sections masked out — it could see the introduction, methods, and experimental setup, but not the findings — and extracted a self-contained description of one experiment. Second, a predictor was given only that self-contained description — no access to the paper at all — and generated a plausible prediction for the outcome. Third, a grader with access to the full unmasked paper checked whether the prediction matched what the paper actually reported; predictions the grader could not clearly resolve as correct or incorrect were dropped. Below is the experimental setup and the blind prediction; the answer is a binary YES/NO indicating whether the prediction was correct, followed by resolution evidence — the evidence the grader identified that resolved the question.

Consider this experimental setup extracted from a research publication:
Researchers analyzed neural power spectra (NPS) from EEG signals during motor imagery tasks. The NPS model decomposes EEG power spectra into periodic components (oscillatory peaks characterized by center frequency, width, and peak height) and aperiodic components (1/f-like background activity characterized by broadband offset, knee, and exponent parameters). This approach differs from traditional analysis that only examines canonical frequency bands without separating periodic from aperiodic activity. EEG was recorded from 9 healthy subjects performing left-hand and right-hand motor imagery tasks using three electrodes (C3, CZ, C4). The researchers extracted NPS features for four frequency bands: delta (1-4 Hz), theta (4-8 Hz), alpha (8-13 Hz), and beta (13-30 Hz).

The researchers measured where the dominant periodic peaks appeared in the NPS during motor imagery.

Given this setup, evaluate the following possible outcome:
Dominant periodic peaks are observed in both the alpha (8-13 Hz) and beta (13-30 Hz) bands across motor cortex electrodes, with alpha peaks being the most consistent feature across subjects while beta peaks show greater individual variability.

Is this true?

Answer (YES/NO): NO